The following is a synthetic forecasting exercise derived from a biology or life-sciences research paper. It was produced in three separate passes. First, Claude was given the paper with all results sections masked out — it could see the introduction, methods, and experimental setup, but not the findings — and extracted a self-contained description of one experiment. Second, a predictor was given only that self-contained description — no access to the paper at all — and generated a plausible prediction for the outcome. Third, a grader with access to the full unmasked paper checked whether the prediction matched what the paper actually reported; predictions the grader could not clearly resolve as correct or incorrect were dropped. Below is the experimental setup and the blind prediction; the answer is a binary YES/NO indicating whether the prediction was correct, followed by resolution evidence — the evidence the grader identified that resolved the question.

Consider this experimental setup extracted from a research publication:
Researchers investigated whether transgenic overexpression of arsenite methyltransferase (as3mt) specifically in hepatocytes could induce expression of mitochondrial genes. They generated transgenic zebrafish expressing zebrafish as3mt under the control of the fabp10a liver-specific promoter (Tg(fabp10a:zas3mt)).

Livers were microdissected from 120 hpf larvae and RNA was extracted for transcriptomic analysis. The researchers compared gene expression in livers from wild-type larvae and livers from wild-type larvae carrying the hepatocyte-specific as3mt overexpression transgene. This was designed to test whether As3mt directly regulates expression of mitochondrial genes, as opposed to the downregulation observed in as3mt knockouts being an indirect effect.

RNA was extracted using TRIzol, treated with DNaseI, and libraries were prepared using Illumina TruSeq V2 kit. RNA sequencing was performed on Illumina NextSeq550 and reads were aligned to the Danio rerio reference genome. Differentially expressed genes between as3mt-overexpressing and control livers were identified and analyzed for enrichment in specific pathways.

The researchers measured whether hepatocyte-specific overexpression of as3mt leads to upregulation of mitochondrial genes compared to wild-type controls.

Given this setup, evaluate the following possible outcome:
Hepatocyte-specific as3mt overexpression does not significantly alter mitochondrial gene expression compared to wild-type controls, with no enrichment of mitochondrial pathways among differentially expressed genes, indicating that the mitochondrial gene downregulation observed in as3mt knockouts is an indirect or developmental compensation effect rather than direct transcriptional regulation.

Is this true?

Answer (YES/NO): NO